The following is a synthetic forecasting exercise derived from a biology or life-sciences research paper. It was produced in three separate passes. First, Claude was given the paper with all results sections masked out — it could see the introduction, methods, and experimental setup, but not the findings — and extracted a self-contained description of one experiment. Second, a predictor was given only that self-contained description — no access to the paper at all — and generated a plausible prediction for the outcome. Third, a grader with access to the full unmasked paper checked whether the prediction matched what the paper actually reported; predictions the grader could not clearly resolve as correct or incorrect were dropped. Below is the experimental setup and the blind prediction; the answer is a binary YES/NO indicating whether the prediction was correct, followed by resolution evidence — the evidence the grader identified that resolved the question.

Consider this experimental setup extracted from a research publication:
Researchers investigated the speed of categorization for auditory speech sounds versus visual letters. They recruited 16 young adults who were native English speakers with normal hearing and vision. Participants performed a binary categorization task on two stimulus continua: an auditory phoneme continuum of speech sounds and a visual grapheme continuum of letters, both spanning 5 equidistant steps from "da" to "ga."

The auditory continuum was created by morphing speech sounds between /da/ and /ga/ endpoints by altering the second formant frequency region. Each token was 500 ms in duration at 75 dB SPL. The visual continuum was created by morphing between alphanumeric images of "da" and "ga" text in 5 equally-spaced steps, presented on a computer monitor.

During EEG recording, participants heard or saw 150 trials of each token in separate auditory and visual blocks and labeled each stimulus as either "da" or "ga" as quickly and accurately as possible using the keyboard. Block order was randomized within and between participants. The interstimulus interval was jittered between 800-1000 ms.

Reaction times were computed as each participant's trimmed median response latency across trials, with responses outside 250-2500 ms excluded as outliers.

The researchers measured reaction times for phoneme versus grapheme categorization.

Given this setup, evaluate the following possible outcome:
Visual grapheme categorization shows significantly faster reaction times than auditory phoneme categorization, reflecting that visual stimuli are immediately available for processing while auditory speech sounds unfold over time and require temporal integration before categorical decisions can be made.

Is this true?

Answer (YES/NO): NO